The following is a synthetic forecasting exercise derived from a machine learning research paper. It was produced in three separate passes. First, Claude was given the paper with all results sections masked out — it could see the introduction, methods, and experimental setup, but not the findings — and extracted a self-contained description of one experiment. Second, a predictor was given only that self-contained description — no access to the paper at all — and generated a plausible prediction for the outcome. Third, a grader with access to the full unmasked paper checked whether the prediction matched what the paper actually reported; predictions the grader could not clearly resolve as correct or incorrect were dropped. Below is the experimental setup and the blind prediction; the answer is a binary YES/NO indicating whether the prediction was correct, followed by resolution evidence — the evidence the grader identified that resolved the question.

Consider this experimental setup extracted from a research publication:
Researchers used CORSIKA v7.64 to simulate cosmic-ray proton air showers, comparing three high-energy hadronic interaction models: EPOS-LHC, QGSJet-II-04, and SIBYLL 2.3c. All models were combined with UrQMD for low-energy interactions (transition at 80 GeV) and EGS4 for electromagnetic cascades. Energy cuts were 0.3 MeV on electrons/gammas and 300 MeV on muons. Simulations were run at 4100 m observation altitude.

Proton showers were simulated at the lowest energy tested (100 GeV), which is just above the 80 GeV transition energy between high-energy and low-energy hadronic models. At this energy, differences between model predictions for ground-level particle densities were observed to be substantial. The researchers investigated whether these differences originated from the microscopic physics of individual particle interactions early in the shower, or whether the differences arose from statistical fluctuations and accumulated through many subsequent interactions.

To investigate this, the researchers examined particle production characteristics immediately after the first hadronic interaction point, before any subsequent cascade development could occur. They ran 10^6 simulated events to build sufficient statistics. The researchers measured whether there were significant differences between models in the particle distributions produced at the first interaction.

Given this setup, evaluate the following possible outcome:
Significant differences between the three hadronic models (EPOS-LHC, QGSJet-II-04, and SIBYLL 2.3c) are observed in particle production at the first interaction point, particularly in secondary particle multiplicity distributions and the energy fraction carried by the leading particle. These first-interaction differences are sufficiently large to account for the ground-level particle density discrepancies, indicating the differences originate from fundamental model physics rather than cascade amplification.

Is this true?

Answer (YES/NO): NO